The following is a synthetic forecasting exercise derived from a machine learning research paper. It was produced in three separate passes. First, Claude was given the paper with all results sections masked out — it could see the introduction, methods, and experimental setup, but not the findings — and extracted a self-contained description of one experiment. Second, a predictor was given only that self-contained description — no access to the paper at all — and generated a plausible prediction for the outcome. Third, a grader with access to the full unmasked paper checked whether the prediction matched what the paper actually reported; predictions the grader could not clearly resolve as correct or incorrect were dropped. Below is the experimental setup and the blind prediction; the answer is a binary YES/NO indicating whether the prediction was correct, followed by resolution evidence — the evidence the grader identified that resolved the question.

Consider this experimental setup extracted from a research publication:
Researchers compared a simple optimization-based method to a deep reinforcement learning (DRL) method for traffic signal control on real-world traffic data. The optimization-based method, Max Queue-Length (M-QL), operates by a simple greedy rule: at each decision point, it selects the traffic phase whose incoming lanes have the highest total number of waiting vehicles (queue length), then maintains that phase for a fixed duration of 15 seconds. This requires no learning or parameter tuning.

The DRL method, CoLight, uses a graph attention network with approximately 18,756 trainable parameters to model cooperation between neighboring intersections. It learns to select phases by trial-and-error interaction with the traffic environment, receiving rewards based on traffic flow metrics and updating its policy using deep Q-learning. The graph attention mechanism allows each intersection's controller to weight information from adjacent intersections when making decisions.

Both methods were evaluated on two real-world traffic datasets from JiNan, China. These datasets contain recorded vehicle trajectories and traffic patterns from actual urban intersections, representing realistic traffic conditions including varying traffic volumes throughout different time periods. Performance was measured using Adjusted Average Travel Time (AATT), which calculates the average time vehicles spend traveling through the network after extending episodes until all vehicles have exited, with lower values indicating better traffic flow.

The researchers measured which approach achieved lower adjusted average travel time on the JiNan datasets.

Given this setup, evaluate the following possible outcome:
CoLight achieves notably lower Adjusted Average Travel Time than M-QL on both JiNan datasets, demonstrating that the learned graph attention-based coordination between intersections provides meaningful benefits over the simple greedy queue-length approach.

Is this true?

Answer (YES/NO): NO